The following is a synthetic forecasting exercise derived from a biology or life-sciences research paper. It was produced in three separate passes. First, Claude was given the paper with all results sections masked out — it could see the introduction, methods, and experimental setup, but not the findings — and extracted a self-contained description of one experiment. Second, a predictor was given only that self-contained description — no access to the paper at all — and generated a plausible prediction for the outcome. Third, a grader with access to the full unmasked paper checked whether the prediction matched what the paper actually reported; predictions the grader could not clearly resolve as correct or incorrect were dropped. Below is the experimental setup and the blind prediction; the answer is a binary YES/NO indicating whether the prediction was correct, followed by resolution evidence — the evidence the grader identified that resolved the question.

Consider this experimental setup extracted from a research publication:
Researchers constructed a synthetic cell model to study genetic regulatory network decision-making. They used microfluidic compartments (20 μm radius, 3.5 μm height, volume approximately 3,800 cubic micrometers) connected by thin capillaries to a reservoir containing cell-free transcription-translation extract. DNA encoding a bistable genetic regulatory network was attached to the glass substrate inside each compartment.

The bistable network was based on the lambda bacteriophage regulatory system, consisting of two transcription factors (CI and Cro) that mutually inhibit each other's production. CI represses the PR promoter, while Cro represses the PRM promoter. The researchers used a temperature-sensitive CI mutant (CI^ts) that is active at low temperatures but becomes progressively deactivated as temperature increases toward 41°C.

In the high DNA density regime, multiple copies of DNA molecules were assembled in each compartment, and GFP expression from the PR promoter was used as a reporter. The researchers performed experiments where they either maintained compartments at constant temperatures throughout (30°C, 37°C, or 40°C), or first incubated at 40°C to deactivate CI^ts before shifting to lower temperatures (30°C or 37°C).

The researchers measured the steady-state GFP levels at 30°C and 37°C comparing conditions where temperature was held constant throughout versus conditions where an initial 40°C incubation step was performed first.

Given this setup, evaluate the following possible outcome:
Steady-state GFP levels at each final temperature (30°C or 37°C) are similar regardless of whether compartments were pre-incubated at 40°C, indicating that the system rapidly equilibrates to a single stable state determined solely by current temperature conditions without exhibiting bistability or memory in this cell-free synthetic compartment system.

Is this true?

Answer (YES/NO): NO